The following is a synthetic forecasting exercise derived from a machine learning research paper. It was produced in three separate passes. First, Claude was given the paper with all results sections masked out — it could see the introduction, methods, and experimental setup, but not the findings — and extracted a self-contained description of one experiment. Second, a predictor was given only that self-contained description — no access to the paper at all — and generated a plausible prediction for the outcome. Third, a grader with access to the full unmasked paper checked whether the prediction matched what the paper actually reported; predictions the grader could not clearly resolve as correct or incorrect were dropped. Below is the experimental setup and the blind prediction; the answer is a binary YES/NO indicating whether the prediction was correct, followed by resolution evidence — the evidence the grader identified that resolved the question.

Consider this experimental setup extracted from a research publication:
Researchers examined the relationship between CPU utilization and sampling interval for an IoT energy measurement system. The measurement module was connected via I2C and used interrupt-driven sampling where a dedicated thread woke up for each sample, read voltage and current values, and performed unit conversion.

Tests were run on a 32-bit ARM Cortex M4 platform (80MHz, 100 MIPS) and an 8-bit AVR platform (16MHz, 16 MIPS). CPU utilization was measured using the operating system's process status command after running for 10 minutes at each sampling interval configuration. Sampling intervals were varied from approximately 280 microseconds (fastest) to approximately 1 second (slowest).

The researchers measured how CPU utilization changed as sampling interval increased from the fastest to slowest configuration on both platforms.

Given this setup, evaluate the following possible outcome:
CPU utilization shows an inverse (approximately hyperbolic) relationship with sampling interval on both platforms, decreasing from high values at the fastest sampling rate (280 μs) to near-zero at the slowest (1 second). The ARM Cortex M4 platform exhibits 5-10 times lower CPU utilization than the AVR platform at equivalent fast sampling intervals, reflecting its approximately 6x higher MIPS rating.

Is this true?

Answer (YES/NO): NO